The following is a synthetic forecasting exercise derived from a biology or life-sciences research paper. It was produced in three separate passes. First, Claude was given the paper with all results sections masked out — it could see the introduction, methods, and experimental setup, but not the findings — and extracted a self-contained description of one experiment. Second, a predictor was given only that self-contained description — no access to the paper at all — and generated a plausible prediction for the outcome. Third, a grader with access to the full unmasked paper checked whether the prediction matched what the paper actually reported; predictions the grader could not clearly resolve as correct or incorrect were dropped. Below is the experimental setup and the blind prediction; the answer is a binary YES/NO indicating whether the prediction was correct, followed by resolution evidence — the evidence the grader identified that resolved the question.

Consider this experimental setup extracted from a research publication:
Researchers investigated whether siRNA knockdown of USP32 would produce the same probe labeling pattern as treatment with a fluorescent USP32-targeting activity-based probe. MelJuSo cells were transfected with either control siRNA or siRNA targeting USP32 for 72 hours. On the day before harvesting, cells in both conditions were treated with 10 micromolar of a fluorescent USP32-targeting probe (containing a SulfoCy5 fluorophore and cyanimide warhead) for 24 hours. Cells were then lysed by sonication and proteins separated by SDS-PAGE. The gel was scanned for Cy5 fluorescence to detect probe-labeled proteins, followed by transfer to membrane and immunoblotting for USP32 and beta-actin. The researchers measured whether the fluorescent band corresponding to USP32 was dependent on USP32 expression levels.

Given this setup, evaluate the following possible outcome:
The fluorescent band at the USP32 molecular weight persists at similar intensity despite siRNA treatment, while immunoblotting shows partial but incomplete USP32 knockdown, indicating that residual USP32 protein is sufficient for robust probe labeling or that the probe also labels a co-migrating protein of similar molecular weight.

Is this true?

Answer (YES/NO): NO